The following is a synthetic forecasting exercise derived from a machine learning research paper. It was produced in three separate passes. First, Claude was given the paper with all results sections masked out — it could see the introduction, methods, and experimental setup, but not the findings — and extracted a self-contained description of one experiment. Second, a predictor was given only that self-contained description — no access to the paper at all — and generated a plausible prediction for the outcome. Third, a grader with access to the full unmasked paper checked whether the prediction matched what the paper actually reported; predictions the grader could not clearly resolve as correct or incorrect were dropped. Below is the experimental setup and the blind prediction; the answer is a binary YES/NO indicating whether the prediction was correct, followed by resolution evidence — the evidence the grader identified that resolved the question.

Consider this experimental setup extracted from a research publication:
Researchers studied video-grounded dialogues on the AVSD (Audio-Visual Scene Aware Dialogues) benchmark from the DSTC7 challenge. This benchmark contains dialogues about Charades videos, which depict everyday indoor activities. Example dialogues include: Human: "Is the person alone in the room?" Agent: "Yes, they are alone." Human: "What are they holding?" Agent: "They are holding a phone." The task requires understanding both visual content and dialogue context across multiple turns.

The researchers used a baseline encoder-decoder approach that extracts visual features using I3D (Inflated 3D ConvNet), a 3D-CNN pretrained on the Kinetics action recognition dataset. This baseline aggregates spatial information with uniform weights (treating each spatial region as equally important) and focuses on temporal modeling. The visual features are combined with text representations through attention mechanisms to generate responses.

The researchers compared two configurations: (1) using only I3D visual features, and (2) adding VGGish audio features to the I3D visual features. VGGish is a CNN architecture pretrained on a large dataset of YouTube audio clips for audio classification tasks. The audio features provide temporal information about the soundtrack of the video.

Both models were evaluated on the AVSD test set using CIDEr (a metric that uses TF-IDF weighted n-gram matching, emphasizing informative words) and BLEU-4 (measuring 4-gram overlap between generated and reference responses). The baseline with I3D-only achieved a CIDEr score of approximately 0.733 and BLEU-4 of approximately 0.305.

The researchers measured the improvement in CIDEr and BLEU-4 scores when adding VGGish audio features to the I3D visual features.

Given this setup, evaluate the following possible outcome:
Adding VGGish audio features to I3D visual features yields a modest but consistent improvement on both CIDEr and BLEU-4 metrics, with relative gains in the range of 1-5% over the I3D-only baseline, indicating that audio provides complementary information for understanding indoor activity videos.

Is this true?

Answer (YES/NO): NO